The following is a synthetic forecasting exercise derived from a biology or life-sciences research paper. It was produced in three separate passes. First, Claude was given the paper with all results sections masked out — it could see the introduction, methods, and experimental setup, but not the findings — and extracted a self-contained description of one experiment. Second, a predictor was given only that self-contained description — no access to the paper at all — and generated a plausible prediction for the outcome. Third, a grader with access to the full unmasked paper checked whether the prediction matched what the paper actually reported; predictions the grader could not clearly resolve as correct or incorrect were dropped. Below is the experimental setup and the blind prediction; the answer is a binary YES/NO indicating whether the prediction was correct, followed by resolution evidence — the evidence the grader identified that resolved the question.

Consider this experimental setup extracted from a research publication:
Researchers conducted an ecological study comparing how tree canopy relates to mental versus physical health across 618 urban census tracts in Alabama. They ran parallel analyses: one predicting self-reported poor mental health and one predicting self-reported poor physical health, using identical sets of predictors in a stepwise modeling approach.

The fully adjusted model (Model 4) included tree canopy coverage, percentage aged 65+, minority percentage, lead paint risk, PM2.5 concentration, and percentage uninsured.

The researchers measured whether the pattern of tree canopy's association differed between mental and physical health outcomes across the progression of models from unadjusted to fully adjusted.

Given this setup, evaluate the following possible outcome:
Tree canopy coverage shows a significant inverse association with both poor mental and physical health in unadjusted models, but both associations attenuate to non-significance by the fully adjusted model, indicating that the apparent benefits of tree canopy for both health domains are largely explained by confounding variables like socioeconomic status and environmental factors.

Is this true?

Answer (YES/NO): NO